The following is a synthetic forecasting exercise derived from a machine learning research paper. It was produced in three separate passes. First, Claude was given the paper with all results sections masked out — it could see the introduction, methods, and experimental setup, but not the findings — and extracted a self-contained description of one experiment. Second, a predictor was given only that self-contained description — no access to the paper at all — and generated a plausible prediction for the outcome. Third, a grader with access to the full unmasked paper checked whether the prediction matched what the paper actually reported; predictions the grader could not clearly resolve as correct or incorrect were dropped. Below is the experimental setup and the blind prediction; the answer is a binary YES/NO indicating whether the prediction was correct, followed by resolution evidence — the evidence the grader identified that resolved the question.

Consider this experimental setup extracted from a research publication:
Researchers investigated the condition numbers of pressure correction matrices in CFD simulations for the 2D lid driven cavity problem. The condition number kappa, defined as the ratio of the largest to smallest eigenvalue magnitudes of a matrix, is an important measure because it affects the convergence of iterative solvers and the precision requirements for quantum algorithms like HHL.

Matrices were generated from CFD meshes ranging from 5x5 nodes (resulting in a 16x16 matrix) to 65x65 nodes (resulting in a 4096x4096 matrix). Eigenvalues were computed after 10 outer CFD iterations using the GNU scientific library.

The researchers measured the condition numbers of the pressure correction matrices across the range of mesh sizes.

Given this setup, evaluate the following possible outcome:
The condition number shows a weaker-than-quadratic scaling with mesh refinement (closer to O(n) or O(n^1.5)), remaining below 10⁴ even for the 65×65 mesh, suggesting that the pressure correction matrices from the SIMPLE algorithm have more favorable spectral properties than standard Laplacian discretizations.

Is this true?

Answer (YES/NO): NO